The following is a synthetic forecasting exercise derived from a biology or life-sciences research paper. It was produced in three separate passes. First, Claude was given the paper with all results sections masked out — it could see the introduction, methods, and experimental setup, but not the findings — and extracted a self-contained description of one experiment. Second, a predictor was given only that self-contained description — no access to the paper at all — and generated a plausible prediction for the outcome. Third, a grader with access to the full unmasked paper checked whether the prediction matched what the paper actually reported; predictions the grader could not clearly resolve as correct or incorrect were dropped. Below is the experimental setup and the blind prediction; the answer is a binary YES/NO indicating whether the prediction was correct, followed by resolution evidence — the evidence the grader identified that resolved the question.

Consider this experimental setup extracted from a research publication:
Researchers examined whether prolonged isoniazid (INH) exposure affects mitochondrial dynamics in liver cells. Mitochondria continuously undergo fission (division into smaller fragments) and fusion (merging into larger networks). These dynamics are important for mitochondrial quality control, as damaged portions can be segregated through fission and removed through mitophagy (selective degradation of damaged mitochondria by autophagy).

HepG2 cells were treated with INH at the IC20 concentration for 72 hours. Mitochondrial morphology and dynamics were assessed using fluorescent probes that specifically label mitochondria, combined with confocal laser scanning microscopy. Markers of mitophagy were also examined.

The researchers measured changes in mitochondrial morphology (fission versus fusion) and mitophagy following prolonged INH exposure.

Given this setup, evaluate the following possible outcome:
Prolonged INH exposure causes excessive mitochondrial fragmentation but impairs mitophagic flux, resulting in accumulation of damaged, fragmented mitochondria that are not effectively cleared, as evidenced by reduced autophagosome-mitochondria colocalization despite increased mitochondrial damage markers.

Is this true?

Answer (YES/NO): NO